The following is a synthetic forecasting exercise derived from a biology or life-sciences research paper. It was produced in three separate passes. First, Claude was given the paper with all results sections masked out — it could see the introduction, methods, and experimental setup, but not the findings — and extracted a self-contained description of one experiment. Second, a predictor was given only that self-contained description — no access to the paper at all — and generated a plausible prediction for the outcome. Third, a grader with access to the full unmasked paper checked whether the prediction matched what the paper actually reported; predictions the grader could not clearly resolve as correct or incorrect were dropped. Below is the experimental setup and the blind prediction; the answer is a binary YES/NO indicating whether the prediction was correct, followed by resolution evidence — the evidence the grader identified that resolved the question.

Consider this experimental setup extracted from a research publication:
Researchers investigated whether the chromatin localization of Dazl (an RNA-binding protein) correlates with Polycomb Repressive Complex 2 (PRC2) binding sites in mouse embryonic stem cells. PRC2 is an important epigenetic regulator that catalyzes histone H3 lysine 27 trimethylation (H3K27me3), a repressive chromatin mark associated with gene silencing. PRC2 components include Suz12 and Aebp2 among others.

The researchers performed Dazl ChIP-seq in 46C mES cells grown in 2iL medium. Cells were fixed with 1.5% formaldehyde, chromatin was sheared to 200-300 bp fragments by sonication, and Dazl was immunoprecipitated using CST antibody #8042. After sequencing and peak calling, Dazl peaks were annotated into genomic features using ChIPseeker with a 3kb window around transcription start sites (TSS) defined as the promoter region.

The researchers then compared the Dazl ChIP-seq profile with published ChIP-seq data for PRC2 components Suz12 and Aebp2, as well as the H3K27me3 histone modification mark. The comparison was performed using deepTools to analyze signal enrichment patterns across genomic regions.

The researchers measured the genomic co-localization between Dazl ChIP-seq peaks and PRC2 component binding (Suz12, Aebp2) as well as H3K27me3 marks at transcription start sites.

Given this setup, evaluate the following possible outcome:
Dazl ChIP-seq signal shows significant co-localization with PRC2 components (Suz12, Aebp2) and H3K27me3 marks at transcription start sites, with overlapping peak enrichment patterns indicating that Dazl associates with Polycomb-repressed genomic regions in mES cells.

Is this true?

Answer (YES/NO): YES